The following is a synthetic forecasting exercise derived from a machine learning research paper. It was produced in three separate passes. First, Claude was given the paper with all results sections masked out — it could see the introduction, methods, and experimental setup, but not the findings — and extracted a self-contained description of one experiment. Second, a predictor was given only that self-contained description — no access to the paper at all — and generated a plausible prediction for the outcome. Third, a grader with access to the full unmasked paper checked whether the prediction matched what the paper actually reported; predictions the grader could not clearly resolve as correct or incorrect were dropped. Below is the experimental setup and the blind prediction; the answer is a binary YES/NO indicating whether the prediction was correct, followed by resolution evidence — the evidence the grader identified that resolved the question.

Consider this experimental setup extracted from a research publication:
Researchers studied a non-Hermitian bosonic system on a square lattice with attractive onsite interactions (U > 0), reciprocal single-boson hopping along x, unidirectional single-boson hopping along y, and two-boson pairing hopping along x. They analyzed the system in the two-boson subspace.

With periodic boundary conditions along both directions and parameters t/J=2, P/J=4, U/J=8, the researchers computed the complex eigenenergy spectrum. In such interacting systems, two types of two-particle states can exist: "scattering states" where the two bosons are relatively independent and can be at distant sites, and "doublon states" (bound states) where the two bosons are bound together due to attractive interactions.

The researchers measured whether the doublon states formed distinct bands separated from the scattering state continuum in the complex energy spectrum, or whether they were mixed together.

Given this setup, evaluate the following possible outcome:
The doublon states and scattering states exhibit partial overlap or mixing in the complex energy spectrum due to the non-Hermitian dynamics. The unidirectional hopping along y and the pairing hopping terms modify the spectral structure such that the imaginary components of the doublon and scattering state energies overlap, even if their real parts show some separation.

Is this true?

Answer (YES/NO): NO